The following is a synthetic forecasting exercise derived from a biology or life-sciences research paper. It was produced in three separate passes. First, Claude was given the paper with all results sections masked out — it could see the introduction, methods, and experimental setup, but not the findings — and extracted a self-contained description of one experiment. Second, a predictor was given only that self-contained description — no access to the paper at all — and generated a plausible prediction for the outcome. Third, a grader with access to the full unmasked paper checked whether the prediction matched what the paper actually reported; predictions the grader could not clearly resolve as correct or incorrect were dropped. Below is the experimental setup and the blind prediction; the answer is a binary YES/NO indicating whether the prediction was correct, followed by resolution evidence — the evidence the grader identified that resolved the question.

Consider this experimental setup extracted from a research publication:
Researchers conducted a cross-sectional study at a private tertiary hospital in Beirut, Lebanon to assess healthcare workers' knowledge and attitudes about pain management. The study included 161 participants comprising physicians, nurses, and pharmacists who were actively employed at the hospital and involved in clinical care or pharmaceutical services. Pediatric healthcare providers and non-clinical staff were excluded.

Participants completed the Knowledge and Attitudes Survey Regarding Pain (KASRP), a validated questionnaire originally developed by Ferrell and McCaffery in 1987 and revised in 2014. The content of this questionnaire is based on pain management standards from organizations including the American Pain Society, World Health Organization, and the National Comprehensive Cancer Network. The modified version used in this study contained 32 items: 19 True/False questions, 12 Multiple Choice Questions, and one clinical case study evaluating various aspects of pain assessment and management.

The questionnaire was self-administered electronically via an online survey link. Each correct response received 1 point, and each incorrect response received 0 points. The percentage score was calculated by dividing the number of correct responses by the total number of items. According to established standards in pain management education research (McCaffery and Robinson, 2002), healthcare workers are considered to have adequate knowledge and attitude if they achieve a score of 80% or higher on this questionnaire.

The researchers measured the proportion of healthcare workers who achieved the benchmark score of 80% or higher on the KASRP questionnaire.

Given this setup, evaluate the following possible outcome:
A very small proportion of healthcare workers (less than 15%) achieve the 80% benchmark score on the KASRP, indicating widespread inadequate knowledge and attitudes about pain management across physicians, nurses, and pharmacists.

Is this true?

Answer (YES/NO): YES